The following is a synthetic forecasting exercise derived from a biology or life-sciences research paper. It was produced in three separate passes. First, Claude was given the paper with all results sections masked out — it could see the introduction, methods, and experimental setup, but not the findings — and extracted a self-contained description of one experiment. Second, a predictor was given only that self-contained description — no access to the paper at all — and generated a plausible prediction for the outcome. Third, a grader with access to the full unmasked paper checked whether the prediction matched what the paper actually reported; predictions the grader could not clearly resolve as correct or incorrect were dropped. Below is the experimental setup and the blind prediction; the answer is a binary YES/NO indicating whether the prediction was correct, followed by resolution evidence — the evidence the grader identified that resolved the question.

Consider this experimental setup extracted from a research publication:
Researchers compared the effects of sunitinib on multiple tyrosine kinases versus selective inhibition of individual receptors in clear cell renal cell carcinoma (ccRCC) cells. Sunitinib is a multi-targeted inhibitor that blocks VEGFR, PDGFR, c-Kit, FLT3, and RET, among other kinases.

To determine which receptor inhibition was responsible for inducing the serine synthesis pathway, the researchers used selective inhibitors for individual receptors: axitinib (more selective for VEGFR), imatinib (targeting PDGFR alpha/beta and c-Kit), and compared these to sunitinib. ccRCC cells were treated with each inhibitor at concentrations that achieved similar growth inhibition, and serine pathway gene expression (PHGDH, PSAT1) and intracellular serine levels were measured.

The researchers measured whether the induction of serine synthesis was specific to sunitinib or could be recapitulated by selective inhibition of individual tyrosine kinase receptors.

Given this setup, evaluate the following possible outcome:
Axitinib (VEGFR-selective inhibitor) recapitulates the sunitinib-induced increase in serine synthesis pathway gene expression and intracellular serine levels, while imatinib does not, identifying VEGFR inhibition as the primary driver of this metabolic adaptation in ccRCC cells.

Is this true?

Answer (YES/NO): NO